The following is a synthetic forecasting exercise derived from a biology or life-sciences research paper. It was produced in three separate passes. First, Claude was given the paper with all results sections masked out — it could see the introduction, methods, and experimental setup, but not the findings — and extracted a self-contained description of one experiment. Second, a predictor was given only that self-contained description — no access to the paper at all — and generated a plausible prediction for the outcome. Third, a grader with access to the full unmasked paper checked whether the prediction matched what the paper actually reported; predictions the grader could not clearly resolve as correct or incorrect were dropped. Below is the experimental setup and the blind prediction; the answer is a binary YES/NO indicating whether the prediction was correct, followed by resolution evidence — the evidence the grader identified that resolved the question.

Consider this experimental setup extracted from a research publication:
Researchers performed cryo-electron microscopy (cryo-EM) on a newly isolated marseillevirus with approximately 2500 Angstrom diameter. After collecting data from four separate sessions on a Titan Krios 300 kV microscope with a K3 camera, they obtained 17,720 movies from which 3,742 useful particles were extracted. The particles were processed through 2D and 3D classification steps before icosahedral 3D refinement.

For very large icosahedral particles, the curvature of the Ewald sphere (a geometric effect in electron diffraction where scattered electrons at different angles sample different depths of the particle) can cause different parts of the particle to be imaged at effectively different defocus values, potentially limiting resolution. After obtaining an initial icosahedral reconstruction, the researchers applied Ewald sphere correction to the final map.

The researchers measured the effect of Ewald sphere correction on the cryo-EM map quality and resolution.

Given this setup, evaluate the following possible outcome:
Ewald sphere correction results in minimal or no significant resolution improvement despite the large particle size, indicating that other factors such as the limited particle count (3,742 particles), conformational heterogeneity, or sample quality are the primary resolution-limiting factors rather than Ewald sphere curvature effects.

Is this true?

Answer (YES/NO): NO